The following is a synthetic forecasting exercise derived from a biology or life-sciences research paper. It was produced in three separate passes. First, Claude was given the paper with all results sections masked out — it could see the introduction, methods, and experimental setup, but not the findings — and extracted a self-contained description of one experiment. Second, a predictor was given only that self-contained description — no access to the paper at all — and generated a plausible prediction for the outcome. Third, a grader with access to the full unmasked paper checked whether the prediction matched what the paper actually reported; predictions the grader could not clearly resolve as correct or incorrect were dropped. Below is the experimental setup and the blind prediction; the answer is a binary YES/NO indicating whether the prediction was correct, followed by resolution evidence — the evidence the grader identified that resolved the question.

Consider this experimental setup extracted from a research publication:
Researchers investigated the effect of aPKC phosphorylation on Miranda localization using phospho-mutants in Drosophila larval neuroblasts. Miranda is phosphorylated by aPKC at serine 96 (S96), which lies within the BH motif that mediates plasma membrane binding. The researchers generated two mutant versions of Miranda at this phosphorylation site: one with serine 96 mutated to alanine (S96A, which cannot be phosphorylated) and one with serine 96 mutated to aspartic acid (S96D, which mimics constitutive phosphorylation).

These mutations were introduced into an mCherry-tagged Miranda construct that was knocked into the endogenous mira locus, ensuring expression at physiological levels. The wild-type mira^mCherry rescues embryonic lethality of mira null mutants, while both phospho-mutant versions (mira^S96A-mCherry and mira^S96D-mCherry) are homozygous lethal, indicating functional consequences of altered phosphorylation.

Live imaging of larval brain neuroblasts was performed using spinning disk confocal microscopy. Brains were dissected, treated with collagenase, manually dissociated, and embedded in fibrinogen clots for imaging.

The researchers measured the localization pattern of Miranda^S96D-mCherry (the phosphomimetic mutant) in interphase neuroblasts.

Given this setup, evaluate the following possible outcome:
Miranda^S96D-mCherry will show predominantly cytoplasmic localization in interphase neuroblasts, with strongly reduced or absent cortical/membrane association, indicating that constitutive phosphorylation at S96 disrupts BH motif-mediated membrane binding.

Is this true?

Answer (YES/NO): NO